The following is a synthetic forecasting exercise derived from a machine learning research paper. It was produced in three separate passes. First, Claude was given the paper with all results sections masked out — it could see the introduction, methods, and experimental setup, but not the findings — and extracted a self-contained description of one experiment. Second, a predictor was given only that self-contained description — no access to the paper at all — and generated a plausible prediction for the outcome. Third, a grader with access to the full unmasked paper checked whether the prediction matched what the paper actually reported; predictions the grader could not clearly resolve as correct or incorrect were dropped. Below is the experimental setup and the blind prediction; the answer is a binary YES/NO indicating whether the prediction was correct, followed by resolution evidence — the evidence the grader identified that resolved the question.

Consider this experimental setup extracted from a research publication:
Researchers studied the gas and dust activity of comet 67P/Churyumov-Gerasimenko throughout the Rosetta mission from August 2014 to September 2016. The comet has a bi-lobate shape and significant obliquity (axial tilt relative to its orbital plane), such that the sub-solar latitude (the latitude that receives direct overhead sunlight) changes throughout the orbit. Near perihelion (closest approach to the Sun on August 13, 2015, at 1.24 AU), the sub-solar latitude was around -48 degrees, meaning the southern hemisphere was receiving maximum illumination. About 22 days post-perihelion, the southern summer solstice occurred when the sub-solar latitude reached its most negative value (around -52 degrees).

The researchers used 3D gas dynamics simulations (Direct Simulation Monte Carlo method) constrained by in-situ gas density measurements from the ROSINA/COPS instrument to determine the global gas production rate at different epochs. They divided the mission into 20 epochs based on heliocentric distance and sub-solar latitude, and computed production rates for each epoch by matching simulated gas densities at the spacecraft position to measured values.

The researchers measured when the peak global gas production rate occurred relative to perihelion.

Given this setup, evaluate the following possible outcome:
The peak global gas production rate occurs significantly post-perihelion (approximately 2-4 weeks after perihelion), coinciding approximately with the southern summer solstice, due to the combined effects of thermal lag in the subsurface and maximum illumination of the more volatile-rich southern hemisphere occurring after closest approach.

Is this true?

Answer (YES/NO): NO